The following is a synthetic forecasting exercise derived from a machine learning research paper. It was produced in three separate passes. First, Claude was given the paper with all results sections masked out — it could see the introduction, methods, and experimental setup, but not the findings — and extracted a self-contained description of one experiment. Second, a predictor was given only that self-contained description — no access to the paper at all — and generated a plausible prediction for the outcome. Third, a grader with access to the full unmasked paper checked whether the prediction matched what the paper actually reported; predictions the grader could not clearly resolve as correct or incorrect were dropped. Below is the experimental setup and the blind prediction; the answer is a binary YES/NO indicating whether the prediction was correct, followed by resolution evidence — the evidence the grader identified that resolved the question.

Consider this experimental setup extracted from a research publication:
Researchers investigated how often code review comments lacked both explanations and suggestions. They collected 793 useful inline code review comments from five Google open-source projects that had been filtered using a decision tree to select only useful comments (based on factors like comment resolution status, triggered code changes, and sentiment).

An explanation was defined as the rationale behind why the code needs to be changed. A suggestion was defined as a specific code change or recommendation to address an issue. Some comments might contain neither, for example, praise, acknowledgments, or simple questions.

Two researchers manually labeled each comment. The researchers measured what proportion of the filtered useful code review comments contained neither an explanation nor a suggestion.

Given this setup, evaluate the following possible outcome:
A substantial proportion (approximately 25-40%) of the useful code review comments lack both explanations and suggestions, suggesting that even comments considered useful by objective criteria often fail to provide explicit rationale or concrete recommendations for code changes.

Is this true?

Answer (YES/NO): NO